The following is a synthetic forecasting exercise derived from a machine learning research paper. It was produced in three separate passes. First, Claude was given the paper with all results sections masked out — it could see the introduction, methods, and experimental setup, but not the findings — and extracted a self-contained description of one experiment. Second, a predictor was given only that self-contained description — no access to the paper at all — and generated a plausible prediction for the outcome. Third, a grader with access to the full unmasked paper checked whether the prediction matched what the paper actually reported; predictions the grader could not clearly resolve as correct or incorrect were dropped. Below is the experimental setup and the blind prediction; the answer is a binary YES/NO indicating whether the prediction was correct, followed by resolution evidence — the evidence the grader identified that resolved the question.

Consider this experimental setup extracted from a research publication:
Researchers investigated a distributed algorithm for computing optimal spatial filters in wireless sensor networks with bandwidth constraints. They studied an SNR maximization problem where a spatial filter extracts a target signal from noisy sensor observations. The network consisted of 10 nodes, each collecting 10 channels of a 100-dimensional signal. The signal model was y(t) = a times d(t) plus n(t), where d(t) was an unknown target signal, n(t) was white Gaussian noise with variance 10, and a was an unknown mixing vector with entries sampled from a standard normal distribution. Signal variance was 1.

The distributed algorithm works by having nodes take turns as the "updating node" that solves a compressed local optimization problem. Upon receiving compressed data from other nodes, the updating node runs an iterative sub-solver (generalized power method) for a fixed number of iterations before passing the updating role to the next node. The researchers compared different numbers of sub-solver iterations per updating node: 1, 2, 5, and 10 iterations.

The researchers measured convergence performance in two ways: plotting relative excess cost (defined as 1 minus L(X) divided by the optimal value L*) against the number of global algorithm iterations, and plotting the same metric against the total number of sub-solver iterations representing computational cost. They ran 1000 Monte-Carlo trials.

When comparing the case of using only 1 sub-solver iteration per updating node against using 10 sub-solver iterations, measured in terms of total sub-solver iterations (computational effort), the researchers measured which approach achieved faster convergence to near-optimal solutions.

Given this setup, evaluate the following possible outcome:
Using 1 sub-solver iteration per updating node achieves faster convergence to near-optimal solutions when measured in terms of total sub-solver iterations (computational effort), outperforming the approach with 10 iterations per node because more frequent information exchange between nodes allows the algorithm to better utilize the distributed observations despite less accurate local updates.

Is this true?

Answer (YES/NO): YES